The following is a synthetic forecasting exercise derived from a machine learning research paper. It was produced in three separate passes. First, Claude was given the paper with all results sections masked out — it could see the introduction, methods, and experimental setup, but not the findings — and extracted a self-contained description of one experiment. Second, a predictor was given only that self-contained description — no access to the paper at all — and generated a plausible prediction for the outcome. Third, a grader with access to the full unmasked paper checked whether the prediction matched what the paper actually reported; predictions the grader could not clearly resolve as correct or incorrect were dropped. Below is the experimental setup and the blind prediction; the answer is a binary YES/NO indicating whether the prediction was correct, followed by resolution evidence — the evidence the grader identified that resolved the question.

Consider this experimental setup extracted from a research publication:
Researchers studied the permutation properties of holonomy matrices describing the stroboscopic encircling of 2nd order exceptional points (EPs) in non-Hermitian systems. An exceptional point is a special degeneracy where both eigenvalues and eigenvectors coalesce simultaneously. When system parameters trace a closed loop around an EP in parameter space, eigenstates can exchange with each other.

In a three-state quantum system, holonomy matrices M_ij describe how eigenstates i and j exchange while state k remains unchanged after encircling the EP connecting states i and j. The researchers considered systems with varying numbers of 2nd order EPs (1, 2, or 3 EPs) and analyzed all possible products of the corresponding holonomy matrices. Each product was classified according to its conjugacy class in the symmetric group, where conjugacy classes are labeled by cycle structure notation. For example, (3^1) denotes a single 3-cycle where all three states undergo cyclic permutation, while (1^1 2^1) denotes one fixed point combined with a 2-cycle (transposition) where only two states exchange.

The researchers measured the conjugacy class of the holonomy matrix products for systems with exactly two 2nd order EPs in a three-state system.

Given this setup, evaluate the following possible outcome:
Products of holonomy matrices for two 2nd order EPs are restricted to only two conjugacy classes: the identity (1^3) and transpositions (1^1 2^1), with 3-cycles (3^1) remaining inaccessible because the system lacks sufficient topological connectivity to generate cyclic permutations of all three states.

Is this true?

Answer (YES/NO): NO